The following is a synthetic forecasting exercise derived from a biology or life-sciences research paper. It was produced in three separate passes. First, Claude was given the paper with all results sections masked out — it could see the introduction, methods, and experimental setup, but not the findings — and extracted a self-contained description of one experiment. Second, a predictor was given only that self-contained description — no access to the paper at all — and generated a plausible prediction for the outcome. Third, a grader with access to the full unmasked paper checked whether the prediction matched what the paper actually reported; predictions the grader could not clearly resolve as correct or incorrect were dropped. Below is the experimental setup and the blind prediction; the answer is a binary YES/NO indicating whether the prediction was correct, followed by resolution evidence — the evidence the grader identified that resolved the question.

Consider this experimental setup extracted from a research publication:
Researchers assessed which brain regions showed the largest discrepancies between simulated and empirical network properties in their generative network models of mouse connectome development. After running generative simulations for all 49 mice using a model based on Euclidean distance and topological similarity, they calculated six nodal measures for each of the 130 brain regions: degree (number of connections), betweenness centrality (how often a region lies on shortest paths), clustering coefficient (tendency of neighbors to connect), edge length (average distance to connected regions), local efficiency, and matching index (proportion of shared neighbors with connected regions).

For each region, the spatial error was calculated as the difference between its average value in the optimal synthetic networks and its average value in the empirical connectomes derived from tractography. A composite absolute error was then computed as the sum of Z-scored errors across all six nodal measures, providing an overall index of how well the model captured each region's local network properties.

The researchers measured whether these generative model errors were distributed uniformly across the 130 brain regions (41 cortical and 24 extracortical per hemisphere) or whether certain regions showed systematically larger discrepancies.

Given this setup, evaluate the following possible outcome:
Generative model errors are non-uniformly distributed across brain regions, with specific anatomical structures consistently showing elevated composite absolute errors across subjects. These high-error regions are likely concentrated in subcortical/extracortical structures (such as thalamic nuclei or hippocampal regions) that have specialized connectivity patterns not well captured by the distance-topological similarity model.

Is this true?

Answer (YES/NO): NO